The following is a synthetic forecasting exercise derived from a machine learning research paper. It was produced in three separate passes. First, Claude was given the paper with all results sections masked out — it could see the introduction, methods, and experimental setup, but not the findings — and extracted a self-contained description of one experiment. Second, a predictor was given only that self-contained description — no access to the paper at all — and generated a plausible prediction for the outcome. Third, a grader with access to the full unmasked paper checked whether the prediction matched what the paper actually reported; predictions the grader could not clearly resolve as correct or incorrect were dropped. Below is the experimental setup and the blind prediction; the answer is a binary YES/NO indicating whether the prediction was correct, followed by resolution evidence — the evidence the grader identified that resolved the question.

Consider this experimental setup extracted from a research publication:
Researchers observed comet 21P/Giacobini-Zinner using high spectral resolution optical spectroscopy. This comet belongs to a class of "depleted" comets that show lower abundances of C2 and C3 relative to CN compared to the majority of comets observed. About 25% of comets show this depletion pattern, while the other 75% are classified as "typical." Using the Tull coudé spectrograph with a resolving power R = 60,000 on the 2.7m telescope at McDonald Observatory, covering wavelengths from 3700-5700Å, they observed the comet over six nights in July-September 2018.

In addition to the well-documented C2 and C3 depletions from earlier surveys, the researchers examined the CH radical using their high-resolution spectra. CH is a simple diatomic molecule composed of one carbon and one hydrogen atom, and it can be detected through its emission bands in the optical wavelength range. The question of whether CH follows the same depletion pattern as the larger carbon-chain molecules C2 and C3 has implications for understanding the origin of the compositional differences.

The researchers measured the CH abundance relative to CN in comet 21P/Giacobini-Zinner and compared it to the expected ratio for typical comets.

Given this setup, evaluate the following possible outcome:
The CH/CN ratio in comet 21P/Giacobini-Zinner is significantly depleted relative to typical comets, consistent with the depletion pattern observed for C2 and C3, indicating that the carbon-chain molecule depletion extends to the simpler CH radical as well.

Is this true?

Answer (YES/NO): YES